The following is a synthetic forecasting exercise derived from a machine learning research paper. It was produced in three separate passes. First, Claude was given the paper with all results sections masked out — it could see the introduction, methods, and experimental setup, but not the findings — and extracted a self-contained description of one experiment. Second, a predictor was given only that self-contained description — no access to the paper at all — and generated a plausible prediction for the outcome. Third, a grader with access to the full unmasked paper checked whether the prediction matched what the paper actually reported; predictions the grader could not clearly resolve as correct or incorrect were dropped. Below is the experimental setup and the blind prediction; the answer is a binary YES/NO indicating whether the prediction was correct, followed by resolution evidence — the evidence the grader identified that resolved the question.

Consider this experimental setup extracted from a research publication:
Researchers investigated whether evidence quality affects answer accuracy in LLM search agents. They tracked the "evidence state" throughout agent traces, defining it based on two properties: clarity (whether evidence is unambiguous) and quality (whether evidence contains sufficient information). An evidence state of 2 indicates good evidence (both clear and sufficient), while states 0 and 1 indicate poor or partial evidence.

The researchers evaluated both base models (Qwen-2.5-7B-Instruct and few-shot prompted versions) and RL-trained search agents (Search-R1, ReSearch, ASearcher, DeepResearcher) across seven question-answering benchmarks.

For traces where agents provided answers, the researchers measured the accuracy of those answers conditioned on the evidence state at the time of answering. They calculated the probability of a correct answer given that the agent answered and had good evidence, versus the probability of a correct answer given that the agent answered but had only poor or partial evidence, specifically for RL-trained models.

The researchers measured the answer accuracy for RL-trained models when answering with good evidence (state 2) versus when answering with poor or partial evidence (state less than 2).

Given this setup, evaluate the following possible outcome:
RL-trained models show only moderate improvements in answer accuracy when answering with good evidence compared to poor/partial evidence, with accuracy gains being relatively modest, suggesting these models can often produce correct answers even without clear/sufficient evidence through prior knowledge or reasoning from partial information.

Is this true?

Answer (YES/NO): NO